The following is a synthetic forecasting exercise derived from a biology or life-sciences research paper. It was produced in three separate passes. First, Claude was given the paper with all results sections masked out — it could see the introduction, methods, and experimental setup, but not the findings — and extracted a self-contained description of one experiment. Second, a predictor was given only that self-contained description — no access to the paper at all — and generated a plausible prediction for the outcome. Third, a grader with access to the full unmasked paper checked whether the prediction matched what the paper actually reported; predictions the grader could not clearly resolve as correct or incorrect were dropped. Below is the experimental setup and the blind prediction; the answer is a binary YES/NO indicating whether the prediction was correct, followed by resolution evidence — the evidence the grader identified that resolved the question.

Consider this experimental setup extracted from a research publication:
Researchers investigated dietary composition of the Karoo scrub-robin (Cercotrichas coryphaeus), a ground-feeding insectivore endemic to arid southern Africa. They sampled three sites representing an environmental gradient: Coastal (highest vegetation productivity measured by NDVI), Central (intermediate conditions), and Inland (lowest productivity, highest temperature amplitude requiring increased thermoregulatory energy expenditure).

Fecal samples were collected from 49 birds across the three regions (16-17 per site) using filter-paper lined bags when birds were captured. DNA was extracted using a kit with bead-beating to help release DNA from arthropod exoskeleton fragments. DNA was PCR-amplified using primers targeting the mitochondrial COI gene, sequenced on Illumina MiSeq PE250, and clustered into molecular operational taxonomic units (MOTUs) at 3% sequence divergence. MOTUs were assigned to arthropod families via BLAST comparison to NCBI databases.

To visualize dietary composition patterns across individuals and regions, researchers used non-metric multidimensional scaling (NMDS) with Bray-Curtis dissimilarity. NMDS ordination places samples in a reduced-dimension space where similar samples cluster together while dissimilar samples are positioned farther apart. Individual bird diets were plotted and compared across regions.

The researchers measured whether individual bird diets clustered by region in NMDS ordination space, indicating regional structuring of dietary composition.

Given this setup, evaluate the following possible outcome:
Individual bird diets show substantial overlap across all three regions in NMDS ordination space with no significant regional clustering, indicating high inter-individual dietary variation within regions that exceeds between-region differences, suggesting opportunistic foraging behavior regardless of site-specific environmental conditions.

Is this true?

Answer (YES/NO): NO